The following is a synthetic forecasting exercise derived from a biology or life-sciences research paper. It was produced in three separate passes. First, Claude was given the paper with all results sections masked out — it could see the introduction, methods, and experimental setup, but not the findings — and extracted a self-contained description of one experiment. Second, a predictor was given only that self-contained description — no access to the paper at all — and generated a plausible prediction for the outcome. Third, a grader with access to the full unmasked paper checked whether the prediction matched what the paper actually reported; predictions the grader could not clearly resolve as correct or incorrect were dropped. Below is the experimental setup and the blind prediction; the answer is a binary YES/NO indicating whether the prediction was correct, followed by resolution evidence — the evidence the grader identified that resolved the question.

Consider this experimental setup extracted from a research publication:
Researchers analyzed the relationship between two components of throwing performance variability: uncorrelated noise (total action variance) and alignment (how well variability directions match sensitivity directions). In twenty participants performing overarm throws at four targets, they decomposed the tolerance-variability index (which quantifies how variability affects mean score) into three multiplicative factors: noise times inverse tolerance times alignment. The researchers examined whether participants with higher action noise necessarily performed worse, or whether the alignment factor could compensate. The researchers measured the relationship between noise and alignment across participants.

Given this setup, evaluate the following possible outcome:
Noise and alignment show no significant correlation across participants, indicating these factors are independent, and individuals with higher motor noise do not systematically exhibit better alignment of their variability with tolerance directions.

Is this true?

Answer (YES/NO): NO